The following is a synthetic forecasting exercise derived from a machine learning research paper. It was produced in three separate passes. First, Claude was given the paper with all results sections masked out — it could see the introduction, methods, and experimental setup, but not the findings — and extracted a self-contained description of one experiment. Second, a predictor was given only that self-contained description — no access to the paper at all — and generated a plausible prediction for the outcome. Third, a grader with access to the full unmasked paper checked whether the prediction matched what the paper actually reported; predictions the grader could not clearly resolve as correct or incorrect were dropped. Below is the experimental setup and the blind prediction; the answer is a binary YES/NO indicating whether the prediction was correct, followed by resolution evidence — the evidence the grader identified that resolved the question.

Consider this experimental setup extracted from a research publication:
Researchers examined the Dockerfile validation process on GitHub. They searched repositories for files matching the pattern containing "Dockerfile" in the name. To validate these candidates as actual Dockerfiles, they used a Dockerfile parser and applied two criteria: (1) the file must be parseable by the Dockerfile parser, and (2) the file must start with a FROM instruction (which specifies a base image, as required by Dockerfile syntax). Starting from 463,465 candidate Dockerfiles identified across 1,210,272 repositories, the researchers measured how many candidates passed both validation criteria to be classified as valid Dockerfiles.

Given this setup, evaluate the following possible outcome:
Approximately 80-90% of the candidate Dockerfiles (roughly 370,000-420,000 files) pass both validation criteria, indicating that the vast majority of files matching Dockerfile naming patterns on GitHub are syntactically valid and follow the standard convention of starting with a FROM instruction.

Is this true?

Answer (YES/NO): NO